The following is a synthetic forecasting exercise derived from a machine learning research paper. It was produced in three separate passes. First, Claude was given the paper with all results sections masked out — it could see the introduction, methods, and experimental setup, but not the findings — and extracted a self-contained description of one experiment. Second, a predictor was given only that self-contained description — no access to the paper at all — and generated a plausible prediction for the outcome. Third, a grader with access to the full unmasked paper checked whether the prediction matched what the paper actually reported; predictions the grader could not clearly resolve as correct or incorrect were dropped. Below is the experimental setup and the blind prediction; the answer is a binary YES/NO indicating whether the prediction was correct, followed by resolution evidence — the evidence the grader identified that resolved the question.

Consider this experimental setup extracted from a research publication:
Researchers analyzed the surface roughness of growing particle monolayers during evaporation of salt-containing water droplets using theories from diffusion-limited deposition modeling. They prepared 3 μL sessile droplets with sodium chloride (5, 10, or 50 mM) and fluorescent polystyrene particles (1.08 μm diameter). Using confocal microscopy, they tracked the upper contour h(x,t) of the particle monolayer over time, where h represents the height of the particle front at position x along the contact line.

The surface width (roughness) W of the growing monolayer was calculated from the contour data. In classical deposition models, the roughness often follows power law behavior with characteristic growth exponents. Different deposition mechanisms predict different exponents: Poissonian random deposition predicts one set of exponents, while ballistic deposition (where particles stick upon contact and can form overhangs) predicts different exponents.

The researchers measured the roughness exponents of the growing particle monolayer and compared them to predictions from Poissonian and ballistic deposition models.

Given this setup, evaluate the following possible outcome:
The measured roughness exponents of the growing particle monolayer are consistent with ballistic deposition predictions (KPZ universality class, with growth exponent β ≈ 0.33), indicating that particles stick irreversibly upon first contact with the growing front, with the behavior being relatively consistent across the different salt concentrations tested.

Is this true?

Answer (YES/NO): NO